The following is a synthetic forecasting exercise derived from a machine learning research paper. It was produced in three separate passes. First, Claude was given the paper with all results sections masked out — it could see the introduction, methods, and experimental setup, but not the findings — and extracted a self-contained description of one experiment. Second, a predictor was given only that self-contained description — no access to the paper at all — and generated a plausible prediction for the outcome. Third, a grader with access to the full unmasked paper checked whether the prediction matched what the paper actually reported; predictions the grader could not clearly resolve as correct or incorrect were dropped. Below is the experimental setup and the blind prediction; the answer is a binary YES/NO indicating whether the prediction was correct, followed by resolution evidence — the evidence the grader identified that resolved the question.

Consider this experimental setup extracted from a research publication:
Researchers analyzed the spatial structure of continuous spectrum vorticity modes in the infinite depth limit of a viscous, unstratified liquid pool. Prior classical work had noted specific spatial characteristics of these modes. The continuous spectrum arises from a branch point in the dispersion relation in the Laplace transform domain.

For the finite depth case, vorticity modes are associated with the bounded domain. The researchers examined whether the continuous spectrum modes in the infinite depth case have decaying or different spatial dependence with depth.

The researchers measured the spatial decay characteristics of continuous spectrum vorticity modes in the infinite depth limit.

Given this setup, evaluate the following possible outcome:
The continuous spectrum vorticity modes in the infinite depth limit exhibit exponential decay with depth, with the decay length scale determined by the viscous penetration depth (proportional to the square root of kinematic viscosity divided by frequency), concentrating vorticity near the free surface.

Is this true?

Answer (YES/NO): NO